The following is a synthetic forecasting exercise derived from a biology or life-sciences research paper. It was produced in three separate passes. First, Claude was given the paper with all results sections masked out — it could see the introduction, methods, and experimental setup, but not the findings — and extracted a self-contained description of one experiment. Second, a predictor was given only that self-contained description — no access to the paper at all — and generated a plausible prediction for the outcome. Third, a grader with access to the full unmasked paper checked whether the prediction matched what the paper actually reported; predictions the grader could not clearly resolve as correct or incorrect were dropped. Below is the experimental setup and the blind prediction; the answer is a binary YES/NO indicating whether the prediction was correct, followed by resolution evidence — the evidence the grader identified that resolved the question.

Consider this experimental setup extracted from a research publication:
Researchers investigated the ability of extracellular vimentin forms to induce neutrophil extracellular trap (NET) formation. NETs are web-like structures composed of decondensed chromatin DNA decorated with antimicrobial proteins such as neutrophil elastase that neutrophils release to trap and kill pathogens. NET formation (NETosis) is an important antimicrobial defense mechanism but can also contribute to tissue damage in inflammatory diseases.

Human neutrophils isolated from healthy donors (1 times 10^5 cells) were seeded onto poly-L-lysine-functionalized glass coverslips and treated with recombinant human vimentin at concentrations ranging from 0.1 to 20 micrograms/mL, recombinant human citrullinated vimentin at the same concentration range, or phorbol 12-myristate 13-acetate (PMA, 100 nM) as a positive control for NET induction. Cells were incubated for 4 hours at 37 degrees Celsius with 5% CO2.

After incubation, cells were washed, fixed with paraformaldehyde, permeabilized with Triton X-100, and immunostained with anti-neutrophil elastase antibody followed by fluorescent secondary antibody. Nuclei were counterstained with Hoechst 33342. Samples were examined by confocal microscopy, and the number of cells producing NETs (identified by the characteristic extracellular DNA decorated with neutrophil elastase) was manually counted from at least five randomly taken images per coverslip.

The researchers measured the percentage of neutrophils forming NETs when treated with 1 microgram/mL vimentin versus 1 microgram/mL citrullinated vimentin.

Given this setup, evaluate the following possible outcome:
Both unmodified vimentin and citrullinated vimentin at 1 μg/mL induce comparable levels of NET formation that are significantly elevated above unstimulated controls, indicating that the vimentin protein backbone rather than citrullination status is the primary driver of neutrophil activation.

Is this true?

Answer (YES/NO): NO